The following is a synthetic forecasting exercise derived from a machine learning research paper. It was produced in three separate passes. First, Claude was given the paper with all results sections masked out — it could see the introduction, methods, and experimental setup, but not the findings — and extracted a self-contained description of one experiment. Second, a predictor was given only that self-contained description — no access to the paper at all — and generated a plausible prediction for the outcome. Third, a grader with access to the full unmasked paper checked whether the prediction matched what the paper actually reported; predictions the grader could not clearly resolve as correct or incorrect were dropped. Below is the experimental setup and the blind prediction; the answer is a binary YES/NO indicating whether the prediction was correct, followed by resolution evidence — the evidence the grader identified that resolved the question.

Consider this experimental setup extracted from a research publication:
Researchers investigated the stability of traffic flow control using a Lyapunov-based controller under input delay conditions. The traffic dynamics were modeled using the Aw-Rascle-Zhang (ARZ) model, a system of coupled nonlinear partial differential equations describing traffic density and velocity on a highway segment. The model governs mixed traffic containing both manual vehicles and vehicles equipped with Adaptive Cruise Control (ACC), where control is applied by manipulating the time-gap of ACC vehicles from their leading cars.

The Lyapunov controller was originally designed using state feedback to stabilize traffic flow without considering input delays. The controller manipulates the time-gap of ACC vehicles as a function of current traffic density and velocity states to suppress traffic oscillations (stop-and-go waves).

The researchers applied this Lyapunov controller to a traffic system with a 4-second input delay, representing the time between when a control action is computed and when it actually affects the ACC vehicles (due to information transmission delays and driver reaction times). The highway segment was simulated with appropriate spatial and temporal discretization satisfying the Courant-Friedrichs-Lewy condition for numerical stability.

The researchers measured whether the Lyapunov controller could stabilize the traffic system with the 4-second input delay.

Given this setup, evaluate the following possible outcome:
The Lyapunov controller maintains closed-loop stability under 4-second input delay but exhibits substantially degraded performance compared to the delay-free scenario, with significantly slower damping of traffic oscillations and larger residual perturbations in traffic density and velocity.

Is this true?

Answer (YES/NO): NO